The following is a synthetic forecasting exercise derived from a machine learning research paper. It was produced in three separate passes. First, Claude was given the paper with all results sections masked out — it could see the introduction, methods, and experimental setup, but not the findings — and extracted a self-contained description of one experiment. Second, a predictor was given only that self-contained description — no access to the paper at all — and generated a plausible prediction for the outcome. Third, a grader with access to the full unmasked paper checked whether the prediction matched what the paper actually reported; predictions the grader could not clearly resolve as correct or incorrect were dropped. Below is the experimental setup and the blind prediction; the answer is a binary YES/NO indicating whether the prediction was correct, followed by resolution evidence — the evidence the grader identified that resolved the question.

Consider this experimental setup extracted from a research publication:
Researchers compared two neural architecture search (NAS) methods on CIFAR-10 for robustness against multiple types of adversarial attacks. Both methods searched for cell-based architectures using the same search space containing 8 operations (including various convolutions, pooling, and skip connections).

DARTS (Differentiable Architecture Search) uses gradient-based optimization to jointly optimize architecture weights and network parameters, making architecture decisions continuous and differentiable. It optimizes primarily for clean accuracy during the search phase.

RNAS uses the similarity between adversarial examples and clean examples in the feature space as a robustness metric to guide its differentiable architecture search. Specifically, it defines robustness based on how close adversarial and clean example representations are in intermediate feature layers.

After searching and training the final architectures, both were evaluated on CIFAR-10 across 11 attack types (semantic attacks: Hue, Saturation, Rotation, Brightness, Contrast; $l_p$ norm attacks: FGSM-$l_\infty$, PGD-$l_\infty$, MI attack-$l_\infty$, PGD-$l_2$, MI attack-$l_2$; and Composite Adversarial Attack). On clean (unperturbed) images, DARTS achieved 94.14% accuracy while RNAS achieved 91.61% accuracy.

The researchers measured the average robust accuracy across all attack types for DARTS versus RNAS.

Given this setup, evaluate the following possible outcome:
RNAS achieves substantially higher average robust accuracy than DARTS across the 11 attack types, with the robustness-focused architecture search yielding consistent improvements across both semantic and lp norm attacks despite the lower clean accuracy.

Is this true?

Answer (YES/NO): NO